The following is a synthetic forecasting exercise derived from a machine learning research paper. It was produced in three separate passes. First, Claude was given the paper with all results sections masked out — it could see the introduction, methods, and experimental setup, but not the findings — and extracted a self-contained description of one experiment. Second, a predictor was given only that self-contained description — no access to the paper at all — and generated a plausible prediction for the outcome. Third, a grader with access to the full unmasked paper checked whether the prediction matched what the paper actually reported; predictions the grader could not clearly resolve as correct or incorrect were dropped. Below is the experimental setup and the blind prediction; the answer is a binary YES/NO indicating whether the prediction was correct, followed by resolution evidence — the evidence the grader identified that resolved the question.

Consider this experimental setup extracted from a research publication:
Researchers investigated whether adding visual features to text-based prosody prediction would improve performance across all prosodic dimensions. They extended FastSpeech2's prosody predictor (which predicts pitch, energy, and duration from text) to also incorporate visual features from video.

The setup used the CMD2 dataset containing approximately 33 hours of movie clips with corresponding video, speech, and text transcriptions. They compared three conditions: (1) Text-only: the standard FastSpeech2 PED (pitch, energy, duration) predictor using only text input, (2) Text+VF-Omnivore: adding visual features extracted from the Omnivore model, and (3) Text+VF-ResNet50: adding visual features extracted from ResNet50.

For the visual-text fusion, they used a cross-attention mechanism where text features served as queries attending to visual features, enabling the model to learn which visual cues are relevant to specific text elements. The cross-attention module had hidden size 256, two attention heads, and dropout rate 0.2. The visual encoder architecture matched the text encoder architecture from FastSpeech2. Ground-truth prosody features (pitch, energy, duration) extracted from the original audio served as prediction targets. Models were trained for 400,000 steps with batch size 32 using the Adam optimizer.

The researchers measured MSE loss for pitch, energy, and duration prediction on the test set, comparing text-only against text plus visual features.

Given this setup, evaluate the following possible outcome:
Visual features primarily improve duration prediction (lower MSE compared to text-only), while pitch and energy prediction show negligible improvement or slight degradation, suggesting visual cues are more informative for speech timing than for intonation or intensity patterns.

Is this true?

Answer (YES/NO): NO